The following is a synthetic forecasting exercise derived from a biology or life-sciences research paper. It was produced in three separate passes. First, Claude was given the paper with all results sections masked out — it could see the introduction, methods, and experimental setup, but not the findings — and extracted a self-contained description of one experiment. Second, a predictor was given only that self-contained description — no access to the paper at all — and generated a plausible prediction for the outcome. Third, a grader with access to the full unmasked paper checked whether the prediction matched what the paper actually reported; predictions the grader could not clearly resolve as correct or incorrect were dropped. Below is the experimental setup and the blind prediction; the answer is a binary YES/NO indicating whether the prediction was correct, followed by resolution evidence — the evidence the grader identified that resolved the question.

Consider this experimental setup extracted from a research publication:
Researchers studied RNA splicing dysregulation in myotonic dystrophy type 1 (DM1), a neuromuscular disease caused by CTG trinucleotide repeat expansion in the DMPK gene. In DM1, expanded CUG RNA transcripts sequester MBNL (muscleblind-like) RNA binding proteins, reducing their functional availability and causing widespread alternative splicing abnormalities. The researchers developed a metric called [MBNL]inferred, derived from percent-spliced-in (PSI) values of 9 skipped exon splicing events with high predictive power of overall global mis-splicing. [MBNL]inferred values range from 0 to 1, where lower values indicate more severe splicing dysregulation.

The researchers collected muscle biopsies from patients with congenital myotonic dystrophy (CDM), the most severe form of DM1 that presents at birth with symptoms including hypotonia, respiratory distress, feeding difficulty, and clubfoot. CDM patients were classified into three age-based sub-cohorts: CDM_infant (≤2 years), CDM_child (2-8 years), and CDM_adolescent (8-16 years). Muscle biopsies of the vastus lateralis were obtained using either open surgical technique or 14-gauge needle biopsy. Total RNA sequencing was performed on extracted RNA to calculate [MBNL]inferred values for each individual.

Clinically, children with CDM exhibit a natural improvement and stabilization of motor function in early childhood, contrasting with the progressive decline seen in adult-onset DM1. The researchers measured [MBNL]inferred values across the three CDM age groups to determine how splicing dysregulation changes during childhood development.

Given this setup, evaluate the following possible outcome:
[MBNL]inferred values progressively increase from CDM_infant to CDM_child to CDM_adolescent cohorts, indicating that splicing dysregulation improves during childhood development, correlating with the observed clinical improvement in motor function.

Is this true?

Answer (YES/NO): NO